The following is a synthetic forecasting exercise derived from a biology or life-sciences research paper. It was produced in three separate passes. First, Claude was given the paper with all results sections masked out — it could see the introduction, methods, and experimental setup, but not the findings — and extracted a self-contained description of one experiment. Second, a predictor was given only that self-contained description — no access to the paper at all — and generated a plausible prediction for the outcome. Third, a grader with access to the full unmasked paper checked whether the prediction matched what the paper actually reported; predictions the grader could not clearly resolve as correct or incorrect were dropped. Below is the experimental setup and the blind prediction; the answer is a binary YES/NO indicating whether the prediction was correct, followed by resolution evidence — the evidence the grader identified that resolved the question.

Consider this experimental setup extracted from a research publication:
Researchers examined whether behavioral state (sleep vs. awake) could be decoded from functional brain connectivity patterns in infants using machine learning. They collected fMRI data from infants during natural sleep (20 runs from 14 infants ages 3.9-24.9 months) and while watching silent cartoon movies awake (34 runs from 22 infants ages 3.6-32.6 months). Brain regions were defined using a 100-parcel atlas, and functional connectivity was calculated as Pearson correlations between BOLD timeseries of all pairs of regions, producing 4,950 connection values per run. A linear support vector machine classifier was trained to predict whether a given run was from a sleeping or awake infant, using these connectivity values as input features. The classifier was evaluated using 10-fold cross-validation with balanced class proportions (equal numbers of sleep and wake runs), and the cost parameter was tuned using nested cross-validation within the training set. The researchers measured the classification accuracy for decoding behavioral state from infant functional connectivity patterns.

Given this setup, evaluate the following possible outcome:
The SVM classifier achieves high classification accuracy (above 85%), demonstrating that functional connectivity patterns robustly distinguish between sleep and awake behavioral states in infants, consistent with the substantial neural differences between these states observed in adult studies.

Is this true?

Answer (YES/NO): YES